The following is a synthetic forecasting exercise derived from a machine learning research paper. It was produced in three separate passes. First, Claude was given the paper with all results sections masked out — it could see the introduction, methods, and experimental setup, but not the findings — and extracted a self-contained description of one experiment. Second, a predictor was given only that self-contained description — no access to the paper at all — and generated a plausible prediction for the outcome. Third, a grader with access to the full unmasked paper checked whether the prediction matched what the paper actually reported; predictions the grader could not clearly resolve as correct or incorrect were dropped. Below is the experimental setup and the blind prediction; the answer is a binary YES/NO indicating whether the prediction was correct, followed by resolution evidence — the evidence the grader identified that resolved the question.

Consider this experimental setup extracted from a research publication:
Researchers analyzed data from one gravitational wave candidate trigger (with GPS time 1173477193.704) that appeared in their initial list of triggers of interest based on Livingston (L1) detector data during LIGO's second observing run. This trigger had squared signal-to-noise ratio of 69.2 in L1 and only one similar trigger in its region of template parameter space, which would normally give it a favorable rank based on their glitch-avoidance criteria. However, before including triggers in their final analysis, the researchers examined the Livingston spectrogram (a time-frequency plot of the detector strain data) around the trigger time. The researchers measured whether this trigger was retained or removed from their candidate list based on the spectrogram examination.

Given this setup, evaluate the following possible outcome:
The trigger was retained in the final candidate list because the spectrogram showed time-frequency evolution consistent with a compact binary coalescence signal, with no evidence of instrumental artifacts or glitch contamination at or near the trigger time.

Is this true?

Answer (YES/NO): NO